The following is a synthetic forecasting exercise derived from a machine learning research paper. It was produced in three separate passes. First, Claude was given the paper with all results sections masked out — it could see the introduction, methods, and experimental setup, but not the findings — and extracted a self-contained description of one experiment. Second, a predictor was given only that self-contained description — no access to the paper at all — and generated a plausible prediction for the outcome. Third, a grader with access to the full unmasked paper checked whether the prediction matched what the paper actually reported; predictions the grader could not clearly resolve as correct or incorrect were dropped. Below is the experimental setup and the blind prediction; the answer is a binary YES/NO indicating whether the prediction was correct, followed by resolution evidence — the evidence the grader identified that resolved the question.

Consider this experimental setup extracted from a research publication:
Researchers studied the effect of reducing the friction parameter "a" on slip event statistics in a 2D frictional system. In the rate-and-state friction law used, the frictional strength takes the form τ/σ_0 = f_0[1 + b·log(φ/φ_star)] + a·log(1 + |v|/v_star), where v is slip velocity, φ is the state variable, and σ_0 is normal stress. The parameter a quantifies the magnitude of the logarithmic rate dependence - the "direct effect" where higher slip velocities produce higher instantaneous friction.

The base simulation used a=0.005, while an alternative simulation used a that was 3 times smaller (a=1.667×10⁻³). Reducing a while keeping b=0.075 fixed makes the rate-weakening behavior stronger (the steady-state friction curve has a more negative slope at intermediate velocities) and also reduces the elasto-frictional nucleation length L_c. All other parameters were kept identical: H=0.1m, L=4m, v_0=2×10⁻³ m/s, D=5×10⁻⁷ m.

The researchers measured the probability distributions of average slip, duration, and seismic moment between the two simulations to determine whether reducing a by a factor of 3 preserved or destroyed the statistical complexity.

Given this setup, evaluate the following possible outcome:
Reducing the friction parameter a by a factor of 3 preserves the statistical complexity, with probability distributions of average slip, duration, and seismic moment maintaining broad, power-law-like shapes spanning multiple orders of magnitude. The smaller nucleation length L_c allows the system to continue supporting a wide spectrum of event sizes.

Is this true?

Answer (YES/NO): YES